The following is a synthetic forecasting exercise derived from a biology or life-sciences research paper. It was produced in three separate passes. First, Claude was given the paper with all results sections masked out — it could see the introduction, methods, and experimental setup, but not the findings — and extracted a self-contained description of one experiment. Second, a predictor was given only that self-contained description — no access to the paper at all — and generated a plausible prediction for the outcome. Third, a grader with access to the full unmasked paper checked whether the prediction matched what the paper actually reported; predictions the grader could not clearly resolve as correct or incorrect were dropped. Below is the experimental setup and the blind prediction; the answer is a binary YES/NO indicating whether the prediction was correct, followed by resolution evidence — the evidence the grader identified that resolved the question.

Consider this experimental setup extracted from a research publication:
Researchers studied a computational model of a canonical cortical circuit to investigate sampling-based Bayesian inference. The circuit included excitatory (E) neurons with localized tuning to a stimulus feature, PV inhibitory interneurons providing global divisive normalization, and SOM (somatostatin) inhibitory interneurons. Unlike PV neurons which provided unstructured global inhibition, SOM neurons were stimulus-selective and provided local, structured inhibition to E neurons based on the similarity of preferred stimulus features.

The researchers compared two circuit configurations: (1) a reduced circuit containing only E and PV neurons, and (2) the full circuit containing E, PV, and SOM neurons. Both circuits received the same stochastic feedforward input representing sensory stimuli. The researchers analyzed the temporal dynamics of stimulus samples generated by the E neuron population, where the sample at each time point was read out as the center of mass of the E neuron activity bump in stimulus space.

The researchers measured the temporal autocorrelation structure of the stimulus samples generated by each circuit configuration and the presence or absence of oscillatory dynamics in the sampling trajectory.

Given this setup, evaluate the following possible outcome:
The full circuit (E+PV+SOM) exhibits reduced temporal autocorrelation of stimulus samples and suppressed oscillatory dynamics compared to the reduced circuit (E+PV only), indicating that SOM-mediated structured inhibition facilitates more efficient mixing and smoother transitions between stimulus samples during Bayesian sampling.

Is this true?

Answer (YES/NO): NO